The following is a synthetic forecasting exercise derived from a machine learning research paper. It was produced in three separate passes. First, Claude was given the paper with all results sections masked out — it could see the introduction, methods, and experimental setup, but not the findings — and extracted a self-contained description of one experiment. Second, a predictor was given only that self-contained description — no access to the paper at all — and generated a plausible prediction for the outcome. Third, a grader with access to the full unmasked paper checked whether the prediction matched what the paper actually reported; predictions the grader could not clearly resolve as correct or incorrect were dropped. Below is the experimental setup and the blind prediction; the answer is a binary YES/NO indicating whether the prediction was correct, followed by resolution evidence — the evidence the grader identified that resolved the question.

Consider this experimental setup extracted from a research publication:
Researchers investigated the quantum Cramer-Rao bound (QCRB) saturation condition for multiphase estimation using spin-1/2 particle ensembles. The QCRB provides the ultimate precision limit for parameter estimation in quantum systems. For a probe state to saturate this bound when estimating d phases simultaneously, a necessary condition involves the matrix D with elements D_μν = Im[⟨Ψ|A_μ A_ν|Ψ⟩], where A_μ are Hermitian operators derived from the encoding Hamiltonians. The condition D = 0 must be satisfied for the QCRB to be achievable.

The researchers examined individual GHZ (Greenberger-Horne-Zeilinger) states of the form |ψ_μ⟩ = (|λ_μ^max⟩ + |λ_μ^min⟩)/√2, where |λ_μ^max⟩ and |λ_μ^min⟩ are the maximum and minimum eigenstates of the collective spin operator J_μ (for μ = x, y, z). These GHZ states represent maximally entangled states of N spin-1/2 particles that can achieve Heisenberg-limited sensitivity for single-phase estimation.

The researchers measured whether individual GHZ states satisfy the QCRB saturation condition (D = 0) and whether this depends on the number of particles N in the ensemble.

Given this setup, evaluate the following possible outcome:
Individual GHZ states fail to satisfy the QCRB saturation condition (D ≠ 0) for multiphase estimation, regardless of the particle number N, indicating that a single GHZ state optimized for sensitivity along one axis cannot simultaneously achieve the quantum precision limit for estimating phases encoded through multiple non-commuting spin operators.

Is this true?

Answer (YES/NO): NO